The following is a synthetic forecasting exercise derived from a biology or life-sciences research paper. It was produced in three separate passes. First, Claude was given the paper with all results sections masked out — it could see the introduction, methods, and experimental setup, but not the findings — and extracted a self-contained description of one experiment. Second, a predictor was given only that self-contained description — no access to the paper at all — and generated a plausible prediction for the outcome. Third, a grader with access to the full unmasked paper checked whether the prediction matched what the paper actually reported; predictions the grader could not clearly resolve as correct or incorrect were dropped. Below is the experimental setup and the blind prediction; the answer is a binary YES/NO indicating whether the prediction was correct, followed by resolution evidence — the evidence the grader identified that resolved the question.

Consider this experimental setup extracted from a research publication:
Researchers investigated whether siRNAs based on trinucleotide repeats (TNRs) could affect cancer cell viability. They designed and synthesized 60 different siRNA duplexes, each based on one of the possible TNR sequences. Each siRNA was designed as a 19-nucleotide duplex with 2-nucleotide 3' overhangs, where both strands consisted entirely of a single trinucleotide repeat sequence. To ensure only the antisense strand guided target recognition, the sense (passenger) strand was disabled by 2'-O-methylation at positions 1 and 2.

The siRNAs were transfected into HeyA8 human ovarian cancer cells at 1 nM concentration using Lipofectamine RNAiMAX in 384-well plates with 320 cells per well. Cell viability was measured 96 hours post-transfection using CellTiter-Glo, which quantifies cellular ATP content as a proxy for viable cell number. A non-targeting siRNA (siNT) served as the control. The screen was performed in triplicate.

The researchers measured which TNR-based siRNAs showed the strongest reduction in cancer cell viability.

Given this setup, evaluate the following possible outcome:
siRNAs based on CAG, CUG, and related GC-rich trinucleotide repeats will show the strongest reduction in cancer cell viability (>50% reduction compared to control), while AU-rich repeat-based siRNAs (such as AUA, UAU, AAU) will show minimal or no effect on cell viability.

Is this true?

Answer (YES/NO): NO